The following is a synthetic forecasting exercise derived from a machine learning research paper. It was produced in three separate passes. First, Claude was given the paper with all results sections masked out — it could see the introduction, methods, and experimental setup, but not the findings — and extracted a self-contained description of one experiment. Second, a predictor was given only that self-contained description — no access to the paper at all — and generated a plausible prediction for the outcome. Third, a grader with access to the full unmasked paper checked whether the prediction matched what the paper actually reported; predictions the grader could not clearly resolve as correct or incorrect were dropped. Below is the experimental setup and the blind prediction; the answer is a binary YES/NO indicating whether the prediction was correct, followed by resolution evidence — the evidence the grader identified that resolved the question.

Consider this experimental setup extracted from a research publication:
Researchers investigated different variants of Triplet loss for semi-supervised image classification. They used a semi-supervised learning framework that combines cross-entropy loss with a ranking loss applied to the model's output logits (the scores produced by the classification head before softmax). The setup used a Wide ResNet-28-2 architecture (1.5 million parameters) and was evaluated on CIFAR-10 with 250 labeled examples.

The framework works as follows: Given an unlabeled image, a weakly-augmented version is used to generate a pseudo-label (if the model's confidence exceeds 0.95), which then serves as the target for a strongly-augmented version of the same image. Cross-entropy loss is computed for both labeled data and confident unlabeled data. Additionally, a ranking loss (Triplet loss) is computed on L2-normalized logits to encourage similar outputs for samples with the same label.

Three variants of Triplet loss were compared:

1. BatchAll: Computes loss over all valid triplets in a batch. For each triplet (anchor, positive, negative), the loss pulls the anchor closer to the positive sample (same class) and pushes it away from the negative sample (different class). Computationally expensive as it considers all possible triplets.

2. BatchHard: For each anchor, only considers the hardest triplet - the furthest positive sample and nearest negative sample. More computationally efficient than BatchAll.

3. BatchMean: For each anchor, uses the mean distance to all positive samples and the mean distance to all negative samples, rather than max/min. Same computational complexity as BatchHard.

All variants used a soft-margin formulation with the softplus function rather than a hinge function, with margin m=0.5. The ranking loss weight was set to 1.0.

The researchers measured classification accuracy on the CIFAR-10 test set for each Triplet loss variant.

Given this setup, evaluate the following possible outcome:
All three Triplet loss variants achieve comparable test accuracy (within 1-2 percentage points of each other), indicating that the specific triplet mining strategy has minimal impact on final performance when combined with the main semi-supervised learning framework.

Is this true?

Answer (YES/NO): NO